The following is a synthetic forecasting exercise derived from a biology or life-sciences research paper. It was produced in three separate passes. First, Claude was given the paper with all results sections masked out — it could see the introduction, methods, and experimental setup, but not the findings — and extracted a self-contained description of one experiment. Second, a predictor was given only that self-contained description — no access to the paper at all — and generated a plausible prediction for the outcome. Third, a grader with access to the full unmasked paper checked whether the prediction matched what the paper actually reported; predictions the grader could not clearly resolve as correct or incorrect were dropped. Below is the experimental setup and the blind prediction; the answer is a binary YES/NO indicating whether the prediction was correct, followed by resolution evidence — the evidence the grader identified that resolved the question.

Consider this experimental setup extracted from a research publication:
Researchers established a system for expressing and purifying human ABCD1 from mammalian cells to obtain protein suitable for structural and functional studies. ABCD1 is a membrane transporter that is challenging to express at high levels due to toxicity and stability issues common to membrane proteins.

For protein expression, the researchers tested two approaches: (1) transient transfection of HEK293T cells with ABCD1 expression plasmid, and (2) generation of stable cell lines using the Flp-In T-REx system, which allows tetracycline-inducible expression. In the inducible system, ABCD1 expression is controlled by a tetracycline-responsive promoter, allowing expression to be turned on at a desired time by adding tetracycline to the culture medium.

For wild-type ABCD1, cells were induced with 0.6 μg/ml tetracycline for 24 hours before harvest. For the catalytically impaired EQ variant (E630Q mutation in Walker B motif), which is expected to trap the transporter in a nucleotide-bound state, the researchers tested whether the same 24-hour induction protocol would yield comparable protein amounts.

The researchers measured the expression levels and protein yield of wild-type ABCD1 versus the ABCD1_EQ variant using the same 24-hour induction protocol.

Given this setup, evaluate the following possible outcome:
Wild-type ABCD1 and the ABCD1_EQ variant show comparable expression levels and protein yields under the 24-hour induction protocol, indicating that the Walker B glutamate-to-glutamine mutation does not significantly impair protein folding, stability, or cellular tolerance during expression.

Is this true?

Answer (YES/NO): NO